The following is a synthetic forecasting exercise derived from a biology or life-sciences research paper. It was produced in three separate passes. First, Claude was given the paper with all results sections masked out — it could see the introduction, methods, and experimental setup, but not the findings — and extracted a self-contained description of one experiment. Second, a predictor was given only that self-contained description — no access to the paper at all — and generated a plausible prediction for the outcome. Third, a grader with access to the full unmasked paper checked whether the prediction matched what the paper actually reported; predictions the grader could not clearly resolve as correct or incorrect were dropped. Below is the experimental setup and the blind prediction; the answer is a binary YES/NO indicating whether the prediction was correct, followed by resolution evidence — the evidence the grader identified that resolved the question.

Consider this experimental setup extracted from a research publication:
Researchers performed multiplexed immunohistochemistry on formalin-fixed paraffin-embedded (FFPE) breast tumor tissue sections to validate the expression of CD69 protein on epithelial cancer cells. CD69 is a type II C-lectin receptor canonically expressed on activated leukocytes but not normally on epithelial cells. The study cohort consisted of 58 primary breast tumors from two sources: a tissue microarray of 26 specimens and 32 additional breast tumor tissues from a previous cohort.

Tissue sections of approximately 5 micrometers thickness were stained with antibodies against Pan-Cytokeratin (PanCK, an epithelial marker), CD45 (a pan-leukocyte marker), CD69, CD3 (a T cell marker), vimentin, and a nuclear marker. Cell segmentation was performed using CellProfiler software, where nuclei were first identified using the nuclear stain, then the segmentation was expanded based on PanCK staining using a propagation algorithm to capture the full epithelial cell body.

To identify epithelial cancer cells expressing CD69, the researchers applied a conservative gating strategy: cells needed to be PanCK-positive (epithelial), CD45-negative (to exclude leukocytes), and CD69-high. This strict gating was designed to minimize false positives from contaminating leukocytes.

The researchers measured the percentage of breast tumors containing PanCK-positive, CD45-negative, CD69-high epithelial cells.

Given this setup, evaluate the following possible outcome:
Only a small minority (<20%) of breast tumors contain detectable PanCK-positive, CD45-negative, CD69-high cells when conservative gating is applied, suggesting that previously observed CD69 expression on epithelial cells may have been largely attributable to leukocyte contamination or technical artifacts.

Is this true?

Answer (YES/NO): NO